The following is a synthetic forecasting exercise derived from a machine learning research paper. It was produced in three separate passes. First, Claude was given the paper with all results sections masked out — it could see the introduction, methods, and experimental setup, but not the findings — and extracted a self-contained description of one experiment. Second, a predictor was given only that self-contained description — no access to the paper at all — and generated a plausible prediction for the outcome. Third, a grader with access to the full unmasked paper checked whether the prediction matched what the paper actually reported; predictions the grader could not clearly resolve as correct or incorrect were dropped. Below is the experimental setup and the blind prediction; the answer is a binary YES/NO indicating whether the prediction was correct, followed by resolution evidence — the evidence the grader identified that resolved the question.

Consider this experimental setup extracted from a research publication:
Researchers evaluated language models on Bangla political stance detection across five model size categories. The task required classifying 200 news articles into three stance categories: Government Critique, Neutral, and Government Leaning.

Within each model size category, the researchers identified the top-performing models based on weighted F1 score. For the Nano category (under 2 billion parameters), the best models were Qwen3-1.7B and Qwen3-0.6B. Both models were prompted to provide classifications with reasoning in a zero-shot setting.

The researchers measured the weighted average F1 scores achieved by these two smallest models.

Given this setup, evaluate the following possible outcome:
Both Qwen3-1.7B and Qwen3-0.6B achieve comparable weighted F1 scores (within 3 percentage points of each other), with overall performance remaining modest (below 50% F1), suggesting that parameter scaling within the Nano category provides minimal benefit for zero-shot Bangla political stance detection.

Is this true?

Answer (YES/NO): NO